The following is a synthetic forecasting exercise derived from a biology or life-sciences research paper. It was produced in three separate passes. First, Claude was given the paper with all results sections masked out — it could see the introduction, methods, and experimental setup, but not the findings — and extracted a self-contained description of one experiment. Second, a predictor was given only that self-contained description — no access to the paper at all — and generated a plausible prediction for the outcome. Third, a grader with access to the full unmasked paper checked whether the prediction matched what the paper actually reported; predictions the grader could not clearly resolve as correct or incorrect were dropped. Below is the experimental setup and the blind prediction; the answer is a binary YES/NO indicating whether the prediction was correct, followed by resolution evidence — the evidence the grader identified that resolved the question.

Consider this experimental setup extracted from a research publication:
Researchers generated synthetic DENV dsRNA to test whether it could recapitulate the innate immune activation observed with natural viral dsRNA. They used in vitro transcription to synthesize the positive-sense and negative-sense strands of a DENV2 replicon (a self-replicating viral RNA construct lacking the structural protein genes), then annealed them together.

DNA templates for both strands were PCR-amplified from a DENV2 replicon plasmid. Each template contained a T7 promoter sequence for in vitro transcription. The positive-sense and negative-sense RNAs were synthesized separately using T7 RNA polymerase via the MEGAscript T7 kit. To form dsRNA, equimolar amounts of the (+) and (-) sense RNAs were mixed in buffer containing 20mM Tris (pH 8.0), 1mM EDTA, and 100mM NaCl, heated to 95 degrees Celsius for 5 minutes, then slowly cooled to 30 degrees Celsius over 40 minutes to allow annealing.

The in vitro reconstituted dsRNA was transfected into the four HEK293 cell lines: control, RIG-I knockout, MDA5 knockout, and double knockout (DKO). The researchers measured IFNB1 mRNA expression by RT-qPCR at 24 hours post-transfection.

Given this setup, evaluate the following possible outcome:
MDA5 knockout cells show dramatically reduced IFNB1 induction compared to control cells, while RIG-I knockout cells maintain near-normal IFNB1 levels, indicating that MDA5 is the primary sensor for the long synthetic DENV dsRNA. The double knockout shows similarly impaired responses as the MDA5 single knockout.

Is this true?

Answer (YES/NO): NO